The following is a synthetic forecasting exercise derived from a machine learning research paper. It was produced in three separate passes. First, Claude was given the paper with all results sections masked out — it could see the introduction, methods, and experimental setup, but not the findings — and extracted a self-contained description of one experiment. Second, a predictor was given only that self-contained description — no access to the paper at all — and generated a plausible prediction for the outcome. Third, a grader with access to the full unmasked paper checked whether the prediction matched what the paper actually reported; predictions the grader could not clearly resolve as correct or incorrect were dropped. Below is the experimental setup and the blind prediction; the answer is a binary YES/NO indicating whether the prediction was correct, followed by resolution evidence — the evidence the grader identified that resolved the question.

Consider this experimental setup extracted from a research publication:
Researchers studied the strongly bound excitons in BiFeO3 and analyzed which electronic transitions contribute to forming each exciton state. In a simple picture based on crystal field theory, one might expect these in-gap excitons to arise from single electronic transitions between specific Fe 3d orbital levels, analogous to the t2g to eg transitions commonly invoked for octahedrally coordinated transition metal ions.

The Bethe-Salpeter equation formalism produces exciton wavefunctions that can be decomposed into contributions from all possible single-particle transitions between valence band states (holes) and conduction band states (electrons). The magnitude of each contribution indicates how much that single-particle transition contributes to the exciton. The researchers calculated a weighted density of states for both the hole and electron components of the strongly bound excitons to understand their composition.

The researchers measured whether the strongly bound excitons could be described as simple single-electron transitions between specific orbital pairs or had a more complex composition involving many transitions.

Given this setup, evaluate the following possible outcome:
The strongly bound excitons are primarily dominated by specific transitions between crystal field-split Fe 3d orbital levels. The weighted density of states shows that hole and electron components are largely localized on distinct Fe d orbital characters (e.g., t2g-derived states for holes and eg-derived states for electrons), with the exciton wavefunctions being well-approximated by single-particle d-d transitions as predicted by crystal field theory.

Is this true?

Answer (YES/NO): NO